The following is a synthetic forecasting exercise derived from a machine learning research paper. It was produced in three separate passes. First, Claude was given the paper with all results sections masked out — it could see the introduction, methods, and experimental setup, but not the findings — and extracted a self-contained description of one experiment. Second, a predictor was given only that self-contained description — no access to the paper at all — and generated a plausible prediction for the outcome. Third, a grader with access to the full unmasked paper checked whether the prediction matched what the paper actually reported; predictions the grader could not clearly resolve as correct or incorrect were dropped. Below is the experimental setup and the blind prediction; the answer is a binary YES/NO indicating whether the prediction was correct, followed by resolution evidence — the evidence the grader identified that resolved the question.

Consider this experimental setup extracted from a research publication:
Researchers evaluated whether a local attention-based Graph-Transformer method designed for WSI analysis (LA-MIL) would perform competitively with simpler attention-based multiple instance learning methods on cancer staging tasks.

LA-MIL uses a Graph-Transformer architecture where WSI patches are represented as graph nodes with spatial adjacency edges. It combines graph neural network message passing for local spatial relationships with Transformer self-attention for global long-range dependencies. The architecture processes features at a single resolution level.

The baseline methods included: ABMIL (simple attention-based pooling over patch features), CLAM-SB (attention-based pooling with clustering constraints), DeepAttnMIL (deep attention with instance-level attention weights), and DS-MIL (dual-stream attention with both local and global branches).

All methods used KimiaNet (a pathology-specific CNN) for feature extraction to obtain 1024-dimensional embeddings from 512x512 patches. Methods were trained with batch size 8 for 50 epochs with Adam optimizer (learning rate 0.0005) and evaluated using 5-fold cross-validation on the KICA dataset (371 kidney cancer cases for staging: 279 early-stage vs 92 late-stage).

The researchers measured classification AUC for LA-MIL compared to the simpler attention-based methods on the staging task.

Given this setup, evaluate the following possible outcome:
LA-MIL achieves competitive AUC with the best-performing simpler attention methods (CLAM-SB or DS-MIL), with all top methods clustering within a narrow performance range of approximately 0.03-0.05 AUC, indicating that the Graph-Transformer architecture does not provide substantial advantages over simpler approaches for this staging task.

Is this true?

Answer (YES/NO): NO